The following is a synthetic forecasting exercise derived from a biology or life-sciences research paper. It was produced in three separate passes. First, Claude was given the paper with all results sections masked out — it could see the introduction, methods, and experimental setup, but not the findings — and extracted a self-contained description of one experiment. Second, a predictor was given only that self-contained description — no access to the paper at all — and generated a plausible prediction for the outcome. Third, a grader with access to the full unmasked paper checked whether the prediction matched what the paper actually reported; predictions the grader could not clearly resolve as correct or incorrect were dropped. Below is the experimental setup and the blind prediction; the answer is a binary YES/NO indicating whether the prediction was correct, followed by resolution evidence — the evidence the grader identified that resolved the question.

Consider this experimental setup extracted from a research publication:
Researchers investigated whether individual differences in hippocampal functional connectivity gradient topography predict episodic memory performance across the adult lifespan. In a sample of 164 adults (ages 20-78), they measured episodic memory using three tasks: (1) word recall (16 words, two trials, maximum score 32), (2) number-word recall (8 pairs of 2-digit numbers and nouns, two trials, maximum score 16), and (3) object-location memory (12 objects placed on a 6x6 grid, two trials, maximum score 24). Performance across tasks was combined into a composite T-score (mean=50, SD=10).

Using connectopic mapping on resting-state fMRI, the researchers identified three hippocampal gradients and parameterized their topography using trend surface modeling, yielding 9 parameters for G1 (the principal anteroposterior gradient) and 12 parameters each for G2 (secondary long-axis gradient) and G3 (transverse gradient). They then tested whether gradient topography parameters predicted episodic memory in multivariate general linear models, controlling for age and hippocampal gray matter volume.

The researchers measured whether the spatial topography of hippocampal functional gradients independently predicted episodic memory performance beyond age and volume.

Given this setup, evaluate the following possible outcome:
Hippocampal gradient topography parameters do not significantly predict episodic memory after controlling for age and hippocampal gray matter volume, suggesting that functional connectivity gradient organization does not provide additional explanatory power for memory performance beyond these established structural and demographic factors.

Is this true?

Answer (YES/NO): NO